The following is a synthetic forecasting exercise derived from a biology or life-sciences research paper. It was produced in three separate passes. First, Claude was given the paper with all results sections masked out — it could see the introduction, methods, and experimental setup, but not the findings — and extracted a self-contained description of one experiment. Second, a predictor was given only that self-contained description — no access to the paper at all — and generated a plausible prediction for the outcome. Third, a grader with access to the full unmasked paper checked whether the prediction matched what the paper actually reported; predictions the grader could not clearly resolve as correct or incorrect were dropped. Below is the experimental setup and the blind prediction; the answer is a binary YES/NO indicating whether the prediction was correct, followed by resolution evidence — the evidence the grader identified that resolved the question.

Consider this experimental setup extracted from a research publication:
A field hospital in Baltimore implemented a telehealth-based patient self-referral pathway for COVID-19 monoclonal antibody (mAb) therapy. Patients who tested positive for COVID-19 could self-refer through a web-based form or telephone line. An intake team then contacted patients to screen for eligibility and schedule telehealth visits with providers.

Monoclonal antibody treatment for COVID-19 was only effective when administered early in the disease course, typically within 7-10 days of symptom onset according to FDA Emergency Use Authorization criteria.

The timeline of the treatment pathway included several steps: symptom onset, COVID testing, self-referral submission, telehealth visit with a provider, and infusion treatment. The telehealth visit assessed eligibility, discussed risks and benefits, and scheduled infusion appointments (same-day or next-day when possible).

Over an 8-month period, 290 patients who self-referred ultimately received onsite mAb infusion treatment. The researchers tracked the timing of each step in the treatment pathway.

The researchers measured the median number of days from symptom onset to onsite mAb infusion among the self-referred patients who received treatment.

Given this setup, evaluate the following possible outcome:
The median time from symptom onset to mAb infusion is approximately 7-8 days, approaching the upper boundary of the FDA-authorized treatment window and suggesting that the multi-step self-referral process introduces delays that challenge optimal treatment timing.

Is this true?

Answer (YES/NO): NO